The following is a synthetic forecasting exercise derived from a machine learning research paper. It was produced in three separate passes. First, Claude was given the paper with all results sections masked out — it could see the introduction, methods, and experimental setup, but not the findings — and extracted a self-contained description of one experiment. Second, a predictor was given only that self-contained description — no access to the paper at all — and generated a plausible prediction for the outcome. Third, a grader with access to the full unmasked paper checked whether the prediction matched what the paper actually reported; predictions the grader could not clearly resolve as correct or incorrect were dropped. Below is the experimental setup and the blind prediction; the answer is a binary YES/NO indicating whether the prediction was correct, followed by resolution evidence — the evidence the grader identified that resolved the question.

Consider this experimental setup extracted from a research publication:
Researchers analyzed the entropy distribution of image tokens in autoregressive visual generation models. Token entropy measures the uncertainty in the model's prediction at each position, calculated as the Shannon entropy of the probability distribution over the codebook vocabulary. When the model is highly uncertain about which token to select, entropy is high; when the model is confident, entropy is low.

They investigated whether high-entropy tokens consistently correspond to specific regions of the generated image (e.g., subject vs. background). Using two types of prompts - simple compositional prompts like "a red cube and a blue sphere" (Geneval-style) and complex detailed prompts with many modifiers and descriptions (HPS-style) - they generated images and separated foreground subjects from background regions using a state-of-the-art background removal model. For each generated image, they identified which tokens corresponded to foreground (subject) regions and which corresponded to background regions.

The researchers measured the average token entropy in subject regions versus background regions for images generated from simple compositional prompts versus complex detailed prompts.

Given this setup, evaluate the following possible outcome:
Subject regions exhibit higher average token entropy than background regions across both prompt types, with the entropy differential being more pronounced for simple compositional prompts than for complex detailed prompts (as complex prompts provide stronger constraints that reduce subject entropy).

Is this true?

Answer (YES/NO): NO